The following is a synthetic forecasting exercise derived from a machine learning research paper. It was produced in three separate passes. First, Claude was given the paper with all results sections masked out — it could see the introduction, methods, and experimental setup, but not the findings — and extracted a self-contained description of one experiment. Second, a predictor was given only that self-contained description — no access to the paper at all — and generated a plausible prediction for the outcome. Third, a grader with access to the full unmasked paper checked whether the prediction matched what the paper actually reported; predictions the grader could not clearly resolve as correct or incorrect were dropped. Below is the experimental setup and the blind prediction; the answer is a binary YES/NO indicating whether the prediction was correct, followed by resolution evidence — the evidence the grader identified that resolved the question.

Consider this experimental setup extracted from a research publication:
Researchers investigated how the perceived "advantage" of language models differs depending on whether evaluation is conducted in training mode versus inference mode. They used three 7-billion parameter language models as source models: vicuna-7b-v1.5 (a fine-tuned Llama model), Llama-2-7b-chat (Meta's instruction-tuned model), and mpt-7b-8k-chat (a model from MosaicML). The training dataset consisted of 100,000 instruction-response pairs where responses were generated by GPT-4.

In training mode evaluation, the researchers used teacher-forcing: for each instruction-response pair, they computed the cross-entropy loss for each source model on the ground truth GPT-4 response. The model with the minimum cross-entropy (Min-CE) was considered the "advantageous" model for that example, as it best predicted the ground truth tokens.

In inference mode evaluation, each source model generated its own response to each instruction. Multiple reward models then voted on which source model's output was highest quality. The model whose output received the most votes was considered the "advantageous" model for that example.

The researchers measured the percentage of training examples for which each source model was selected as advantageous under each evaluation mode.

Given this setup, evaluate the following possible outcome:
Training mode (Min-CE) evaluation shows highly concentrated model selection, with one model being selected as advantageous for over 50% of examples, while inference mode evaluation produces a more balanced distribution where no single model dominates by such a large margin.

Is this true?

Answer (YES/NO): YES